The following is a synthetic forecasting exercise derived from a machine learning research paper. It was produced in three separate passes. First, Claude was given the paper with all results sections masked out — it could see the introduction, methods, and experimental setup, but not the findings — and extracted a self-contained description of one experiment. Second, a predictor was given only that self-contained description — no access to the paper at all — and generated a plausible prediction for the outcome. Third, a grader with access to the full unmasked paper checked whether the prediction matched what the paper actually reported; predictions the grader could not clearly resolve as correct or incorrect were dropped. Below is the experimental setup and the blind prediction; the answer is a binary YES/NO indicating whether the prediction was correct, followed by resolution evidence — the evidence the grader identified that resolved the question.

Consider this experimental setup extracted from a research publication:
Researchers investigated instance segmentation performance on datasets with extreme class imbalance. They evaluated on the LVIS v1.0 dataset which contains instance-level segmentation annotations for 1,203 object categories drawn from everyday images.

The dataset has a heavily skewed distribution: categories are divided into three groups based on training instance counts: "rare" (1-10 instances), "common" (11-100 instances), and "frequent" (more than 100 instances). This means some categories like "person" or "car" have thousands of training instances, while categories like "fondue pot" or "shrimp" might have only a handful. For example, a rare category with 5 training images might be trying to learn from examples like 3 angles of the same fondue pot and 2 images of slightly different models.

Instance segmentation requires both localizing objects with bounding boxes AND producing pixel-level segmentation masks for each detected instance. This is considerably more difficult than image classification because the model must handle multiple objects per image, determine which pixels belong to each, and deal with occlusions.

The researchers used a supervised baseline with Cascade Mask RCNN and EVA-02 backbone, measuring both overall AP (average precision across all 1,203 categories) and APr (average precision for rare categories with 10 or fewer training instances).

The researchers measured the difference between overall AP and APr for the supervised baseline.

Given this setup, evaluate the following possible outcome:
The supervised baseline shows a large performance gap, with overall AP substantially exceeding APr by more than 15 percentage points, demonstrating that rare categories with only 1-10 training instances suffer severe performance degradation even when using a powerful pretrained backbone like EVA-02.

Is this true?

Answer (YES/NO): NO